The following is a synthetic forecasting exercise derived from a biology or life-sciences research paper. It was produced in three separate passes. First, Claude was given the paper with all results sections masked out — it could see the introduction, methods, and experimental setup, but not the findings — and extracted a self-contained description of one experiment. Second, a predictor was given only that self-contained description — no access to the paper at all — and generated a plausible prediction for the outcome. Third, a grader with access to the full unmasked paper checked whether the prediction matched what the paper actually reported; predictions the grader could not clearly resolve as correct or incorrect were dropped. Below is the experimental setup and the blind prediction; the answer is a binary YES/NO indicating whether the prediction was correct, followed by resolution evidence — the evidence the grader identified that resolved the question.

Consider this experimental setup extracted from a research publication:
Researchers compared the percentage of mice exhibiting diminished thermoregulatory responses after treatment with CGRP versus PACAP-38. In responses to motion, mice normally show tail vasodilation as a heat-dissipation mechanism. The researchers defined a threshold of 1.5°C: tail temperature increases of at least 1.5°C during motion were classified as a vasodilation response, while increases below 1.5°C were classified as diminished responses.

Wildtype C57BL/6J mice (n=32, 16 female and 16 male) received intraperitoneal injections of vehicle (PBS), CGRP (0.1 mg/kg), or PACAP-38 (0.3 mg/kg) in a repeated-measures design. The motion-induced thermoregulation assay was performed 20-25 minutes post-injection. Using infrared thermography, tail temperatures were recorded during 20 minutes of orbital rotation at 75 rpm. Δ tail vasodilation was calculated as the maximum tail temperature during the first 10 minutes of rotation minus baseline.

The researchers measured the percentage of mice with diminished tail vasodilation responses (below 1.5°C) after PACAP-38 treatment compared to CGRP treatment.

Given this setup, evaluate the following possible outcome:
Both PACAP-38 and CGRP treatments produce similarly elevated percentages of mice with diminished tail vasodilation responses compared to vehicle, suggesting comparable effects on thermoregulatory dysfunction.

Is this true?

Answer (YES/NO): YES